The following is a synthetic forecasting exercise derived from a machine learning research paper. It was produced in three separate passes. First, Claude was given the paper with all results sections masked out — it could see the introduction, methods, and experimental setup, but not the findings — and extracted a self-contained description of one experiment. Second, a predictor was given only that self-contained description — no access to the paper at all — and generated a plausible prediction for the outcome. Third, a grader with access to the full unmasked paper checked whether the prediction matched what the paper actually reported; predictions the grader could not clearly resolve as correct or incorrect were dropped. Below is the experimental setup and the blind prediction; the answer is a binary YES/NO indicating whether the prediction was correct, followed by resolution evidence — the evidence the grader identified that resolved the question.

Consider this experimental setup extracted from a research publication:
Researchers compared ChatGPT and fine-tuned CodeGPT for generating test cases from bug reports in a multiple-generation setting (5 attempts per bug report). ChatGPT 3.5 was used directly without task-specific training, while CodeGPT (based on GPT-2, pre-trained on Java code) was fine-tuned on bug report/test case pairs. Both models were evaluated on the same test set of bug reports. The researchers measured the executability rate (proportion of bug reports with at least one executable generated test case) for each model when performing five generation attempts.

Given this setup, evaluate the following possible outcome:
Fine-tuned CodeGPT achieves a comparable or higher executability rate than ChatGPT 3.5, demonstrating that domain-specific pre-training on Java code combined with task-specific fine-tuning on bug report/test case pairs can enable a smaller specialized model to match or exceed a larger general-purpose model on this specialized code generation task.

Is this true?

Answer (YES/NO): NO